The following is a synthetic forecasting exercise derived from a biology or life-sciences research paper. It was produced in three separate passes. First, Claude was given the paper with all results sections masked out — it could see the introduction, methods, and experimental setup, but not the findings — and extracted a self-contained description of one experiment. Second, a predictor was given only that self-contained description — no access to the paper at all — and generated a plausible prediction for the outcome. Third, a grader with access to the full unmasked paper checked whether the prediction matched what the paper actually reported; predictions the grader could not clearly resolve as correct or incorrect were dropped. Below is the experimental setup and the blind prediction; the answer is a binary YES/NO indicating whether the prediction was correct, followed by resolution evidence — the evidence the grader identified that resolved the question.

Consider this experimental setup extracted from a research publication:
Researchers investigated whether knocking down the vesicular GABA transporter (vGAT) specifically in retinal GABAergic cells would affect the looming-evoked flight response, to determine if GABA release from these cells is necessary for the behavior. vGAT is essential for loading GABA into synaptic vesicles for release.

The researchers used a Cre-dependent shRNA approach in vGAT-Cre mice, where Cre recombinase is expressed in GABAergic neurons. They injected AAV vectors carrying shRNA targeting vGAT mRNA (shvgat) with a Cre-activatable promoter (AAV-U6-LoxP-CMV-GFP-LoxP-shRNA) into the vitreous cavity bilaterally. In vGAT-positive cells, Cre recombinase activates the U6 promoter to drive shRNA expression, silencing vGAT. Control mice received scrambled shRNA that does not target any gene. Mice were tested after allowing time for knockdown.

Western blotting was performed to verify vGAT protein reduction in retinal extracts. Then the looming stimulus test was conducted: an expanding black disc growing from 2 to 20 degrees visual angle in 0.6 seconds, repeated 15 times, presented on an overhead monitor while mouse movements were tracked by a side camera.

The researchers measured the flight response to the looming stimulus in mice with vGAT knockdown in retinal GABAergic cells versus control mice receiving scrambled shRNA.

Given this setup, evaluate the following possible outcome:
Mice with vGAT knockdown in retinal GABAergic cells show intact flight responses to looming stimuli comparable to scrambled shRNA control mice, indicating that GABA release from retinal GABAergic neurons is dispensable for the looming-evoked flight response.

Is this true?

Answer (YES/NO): NO